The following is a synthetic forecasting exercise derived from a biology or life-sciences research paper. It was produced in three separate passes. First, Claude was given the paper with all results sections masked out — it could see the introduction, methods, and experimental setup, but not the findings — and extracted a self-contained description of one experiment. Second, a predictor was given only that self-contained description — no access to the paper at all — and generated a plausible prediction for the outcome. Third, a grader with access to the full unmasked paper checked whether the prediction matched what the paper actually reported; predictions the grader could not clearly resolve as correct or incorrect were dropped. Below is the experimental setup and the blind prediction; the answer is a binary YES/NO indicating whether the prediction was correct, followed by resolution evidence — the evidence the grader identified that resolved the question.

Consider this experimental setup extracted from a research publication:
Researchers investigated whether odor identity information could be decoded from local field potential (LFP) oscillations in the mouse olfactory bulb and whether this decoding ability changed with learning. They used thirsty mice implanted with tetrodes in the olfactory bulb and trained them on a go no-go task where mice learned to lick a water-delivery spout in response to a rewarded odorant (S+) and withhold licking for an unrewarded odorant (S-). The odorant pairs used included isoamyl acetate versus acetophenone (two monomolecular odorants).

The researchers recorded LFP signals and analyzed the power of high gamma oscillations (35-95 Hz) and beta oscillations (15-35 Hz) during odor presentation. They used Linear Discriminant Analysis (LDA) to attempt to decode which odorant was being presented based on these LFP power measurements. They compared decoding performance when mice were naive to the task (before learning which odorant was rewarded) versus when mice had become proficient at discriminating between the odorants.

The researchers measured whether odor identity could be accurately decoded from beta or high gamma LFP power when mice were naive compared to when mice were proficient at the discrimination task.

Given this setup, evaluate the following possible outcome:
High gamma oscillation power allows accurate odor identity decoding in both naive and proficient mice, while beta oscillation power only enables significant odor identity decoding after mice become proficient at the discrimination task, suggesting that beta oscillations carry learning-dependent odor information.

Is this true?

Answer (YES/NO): NO